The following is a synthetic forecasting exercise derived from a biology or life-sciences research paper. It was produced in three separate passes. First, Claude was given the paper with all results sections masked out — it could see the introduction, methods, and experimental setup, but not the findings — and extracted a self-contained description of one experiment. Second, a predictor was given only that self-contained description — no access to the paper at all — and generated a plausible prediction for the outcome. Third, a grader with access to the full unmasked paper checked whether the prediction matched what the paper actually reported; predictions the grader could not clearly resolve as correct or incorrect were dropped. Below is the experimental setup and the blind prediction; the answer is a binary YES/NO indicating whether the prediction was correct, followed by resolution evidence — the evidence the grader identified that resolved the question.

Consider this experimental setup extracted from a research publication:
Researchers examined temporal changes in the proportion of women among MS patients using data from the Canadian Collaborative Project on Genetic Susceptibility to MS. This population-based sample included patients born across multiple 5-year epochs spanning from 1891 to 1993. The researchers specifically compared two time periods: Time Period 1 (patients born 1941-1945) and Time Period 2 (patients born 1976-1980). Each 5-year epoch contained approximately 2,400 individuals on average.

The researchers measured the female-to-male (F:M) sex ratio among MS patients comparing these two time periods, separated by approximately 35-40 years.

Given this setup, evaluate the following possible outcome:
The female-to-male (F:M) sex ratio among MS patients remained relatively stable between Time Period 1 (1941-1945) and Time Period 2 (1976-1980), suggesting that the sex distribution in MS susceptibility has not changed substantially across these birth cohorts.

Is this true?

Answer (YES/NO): NO